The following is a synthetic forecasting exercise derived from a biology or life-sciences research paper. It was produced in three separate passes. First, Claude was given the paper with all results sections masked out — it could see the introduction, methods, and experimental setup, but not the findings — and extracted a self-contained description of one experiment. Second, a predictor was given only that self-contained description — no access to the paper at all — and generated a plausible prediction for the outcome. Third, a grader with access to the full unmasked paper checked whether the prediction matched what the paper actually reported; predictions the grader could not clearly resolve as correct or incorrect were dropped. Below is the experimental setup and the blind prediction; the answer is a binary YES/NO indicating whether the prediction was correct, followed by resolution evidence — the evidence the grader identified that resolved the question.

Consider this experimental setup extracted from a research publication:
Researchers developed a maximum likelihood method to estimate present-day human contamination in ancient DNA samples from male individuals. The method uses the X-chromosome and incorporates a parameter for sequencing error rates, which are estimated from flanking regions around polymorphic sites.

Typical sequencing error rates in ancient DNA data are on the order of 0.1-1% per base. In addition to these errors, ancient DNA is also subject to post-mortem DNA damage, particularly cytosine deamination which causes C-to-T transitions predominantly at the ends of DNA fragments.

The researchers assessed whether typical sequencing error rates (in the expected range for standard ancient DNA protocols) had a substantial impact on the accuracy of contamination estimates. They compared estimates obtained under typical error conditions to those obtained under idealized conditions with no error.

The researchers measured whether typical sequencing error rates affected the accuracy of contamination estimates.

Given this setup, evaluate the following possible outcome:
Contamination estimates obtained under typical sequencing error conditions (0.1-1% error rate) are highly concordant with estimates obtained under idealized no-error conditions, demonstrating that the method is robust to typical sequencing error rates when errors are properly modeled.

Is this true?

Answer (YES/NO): YES